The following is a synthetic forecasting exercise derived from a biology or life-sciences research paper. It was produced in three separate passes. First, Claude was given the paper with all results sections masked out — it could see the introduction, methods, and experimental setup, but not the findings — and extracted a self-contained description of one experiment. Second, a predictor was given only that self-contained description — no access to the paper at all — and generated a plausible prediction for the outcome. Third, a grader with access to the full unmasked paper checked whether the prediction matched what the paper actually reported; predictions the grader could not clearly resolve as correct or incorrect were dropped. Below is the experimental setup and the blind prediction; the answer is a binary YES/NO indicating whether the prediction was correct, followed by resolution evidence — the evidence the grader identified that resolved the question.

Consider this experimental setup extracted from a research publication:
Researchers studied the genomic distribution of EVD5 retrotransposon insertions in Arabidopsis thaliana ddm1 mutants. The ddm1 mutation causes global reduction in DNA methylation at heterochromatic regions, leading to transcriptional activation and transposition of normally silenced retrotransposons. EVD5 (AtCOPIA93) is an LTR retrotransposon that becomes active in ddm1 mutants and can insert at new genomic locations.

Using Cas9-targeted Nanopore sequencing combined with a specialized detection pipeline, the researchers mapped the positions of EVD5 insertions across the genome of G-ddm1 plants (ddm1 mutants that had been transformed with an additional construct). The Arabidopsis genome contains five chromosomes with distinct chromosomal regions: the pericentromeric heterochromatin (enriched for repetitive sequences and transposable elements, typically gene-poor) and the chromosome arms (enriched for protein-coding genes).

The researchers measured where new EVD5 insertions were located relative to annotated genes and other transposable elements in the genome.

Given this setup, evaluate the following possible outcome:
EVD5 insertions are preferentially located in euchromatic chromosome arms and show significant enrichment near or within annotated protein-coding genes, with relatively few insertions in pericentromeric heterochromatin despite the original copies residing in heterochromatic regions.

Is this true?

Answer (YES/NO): NO